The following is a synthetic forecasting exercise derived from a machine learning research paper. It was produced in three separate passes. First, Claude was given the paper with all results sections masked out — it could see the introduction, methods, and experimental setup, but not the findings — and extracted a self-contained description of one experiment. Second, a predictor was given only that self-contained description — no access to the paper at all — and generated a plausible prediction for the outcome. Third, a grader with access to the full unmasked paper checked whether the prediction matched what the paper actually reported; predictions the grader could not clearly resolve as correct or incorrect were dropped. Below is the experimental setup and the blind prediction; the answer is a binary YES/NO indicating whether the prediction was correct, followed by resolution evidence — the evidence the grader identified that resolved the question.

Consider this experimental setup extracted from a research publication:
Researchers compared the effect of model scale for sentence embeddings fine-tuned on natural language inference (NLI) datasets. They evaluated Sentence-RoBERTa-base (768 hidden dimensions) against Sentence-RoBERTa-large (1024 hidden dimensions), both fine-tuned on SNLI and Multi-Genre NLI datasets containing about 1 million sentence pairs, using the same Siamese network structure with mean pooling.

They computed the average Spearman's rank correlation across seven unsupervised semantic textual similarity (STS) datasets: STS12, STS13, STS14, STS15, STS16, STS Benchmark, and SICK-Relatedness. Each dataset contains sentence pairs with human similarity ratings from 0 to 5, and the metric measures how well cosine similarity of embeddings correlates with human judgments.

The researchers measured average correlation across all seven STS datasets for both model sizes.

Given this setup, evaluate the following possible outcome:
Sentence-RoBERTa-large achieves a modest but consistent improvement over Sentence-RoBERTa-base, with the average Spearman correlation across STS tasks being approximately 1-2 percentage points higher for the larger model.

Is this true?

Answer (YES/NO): NO